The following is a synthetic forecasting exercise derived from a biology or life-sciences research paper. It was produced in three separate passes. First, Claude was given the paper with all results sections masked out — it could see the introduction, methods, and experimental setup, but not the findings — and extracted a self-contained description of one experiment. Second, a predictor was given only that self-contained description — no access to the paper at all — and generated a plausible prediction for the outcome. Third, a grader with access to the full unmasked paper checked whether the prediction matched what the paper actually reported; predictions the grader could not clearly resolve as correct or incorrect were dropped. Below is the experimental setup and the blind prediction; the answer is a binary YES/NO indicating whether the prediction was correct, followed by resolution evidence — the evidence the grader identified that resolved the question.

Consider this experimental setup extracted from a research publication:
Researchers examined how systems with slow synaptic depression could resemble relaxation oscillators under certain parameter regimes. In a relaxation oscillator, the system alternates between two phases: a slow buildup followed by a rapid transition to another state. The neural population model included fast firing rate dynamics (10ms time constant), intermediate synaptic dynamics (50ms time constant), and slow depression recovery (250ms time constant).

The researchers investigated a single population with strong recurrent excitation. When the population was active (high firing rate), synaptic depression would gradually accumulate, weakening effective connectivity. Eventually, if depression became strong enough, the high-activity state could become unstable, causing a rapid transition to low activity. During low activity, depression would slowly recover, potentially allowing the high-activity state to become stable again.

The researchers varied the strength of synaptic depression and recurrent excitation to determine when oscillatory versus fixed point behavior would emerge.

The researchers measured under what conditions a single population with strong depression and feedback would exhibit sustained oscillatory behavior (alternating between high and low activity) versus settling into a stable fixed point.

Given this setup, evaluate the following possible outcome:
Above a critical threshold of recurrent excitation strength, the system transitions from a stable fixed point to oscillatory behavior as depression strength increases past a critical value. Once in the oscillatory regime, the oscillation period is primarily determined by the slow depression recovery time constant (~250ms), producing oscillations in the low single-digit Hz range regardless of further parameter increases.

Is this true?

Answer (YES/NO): NO